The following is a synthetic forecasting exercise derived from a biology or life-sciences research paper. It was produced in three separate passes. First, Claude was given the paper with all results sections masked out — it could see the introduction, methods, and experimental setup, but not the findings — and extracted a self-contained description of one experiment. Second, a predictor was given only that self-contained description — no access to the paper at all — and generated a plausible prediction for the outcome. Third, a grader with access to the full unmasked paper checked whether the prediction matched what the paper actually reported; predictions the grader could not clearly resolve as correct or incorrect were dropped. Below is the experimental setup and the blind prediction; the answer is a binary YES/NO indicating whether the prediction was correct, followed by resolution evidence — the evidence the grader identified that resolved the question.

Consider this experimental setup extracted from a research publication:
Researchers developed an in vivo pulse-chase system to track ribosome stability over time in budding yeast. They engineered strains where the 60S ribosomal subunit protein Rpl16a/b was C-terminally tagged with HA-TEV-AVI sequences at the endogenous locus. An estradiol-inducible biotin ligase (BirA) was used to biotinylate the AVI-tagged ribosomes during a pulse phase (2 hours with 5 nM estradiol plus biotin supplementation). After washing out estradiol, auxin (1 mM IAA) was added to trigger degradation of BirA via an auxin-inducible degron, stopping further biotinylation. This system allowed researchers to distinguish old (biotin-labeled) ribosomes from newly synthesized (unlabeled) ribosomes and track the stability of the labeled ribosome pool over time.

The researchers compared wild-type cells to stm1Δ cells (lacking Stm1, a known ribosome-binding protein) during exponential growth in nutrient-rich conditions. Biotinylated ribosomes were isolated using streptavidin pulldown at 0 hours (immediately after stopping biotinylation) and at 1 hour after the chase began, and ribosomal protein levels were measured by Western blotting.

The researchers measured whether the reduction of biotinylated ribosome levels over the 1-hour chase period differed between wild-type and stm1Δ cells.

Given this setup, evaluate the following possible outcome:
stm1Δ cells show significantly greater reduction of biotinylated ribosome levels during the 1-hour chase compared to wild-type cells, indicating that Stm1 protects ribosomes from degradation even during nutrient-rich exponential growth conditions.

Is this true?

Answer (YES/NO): NO